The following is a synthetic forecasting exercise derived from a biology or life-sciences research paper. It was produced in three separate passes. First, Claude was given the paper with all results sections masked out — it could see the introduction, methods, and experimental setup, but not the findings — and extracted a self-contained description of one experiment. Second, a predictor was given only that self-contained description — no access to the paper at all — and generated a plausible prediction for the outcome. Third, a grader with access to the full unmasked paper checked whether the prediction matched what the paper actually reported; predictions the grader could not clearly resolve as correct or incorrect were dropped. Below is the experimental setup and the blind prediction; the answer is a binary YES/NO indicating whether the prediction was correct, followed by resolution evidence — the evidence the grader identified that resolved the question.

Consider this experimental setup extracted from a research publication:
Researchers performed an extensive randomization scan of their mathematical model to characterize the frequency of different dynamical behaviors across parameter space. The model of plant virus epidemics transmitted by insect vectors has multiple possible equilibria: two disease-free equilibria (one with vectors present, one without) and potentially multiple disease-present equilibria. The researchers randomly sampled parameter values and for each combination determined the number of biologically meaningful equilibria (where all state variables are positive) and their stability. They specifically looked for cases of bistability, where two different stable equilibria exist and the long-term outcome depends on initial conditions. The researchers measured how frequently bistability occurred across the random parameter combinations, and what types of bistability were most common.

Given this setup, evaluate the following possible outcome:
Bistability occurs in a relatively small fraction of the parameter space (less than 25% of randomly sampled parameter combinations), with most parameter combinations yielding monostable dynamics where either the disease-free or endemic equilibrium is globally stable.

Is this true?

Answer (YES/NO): NO